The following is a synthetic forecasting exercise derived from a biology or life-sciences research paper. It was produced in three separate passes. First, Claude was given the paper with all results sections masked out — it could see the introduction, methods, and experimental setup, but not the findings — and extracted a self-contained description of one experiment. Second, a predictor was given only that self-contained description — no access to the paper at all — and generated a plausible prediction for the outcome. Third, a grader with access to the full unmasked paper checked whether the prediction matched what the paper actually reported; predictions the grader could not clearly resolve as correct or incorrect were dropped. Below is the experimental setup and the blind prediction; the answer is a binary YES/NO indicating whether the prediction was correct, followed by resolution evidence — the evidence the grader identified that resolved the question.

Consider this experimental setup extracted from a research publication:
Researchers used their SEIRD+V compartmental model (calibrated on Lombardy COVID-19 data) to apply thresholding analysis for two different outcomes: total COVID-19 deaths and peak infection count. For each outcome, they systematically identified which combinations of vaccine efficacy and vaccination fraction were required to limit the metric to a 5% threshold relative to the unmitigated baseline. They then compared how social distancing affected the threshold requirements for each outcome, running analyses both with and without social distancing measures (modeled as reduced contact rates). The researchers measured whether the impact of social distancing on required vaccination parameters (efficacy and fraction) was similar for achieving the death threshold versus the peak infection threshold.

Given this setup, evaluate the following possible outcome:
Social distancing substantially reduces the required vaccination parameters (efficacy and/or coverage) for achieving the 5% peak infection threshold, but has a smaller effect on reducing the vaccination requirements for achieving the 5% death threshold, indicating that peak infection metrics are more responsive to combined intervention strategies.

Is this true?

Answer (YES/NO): NO